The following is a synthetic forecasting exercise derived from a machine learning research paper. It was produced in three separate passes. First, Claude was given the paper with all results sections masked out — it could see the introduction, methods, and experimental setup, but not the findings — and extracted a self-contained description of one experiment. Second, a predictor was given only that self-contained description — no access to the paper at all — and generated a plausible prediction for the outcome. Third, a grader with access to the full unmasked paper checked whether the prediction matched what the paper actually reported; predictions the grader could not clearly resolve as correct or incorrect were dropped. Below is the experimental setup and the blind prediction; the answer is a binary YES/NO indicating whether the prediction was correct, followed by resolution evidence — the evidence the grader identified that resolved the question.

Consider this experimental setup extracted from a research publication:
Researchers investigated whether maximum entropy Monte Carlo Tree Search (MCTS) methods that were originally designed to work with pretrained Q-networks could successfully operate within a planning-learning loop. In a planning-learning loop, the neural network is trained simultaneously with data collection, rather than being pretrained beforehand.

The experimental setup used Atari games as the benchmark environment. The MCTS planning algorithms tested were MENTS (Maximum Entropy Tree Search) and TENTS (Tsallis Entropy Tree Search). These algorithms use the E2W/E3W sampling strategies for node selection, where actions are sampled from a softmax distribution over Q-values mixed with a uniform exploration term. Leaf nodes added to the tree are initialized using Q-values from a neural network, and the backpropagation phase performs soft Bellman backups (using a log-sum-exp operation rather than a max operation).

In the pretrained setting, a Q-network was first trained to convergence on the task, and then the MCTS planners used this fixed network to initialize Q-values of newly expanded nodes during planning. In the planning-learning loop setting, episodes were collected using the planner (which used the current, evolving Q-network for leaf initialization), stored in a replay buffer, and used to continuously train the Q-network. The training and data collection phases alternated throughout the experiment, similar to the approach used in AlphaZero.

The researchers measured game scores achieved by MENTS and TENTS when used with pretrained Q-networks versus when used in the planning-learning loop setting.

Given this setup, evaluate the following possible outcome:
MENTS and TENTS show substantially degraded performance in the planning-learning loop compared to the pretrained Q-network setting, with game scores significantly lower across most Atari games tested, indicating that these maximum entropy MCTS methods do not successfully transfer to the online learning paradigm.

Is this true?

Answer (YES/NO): YES